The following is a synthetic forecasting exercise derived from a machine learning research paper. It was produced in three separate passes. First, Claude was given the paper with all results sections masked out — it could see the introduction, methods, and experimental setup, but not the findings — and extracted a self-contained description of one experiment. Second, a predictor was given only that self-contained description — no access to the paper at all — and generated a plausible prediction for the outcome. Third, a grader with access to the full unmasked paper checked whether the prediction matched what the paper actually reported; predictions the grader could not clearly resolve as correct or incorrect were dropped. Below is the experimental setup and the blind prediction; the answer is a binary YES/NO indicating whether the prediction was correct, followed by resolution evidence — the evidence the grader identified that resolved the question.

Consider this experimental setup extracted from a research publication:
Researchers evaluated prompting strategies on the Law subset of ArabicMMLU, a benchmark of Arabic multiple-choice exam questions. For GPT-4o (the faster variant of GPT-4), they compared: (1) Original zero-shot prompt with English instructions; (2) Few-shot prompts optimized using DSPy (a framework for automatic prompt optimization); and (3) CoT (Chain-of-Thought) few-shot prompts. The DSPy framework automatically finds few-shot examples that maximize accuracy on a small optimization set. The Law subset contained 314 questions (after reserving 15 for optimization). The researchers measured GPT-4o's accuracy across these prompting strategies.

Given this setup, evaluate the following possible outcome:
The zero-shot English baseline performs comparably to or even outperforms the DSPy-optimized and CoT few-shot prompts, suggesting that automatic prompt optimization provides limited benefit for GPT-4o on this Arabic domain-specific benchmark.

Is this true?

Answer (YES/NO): NO